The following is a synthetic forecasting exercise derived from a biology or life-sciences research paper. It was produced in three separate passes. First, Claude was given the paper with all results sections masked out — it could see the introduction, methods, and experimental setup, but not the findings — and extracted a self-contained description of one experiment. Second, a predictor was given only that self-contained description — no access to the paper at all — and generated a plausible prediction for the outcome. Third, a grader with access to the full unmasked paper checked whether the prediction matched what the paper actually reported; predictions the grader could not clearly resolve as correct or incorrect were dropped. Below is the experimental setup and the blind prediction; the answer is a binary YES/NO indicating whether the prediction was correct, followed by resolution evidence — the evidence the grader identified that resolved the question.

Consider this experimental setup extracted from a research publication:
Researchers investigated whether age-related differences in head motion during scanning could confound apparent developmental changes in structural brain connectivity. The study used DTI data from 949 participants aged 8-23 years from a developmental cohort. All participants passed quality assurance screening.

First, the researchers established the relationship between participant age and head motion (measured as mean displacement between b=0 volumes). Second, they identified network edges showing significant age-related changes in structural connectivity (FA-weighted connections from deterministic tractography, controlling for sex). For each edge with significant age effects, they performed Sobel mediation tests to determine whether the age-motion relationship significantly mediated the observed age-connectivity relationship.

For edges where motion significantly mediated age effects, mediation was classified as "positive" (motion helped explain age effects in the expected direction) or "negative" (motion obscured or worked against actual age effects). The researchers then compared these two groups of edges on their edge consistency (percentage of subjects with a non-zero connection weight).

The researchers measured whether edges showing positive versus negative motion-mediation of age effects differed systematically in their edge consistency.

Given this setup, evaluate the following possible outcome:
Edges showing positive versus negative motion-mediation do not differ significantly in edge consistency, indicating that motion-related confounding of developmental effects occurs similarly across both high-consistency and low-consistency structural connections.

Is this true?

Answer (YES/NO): NO